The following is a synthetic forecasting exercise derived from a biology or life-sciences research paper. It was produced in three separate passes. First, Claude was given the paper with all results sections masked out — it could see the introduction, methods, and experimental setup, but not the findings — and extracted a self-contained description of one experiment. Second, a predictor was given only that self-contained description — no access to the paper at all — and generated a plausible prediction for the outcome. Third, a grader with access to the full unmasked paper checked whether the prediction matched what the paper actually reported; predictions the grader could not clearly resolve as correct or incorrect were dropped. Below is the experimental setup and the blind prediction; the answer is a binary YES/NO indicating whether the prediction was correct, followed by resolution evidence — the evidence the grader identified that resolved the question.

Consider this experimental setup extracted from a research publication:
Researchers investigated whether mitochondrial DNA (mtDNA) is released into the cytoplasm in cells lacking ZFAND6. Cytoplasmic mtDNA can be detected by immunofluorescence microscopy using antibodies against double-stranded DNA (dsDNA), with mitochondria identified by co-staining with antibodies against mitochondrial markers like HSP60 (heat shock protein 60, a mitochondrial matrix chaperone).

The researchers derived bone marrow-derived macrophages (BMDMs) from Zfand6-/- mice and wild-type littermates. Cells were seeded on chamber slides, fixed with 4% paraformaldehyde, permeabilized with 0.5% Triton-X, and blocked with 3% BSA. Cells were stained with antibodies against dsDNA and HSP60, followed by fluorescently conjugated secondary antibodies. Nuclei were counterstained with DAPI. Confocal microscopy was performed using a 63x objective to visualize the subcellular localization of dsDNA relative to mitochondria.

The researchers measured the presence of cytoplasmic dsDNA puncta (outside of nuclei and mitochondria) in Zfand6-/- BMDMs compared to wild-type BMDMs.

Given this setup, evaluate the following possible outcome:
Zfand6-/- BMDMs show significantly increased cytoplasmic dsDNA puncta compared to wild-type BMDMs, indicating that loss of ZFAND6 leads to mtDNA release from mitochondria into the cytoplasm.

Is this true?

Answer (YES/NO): YES